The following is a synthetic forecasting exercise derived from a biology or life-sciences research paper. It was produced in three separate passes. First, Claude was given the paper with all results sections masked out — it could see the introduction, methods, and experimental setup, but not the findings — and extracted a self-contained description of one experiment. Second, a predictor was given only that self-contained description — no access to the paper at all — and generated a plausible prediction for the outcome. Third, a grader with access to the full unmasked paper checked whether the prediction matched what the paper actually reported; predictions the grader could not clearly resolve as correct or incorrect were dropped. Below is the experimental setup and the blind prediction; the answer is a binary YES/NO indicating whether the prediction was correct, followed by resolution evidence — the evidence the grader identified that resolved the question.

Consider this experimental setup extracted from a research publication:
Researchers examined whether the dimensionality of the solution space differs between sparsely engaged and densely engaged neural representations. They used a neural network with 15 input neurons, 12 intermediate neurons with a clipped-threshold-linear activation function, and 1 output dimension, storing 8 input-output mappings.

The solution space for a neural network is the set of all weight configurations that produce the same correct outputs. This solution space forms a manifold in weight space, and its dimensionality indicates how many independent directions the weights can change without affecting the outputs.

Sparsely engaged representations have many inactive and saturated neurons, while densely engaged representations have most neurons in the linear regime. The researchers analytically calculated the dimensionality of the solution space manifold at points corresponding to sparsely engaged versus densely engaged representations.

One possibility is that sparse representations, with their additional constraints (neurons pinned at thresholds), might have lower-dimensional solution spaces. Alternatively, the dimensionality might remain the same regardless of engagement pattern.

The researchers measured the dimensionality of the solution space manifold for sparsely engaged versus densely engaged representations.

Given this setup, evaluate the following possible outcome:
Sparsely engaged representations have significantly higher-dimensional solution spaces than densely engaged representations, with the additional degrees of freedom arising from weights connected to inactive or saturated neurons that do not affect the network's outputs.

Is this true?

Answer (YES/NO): NO